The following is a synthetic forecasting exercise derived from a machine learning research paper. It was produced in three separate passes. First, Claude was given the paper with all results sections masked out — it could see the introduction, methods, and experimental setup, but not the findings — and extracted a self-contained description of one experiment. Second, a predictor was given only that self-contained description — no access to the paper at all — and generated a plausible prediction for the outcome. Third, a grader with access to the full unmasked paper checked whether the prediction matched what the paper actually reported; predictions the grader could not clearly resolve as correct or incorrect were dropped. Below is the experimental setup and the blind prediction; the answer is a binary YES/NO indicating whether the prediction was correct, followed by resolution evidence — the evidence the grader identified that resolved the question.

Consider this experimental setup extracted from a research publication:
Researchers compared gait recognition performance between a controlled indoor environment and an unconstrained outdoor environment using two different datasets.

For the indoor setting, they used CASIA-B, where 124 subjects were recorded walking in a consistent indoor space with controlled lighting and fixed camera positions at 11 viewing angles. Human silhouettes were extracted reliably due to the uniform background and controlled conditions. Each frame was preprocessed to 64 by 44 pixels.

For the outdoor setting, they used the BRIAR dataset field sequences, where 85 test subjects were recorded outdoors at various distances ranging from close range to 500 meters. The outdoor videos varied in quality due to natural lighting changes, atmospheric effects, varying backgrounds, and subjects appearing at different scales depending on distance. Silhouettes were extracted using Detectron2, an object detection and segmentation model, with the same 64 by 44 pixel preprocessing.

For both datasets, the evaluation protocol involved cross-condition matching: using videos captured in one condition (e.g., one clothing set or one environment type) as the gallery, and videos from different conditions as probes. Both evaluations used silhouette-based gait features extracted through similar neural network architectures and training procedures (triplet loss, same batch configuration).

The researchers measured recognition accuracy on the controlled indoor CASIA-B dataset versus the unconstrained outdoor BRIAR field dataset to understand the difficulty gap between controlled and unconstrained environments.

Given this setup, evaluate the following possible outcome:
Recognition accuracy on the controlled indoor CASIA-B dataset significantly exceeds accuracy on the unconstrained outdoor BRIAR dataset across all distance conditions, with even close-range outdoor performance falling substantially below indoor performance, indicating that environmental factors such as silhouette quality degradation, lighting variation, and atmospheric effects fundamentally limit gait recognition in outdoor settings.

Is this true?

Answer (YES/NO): YES